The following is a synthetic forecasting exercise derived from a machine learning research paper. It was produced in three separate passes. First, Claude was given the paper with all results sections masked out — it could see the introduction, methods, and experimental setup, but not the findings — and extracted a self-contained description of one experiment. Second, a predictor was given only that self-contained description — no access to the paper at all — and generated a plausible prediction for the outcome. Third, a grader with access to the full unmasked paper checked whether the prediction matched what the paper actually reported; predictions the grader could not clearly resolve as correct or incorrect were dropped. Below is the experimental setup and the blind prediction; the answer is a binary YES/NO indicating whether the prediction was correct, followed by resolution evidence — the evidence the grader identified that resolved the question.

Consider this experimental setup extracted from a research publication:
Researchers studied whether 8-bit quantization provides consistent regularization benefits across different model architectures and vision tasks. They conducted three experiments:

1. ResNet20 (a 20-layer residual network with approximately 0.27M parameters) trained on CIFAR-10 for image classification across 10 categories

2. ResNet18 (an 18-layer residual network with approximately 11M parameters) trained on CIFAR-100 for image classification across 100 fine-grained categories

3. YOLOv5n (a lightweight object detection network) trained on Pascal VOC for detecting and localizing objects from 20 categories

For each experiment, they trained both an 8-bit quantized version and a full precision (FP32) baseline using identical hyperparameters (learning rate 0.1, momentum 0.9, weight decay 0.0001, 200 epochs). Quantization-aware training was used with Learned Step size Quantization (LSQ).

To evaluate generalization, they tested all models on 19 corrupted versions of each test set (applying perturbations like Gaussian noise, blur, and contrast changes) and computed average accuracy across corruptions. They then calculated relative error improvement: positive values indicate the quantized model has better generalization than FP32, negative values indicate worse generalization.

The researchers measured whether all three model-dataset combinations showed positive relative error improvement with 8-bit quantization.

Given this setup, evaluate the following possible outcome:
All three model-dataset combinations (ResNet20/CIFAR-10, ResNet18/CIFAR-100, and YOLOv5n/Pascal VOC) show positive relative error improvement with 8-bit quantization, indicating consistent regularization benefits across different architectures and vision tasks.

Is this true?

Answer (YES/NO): YES